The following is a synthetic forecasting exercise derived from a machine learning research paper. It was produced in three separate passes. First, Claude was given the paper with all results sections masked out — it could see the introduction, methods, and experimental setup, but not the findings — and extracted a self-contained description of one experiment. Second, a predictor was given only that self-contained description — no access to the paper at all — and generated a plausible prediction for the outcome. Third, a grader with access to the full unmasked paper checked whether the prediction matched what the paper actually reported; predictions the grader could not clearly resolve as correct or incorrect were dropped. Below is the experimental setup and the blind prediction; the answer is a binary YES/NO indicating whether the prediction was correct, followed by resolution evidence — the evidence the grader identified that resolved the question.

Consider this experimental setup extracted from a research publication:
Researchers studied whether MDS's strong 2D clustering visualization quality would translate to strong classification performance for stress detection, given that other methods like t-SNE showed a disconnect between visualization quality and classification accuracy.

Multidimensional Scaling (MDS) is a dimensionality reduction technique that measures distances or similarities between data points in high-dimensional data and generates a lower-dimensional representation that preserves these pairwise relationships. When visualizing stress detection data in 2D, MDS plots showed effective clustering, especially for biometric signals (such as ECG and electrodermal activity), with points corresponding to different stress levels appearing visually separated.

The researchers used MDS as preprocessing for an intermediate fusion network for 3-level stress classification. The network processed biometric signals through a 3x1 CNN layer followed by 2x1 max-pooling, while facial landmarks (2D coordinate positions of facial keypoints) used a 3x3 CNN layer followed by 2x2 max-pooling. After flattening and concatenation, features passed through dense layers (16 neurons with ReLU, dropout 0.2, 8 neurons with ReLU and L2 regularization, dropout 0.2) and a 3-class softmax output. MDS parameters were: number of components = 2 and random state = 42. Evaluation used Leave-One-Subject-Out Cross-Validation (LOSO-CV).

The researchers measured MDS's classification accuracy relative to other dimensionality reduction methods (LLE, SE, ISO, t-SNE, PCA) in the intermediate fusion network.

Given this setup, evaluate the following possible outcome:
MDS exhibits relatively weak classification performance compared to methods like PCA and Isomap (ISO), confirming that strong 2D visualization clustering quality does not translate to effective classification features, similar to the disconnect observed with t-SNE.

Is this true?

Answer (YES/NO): NO